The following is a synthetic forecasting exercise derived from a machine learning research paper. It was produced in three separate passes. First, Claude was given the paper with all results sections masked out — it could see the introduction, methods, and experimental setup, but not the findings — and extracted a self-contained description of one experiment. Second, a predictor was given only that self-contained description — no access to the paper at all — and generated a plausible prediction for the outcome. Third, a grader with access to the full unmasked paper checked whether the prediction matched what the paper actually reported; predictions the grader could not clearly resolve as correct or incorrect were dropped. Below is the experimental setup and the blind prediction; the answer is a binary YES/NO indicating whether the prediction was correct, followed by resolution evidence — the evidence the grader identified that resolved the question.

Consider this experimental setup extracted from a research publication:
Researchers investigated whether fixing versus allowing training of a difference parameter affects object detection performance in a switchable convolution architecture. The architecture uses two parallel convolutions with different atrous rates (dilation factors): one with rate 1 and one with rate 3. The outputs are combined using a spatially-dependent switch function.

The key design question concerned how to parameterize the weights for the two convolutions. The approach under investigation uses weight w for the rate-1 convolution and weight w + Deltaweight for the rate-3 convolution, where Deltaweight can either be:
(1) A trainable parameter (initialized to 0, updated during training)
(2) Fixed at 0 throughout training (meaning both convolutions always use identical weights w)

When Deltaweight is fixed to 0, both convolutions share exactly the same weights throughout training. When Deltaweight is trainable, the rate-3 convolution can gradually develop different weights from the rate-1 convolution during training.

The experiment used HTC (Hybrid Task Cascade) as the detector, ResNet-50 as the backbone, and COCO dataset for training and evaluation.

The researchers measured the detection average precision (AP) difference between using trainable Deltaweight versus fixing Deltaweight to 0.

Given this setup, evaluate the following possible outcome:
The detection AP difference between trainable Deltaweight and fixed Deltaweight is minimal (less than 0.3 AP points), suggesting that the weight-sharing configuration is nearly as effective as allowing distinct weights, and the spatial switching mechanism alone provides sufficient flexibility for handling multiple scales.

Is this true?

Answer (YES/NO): YES